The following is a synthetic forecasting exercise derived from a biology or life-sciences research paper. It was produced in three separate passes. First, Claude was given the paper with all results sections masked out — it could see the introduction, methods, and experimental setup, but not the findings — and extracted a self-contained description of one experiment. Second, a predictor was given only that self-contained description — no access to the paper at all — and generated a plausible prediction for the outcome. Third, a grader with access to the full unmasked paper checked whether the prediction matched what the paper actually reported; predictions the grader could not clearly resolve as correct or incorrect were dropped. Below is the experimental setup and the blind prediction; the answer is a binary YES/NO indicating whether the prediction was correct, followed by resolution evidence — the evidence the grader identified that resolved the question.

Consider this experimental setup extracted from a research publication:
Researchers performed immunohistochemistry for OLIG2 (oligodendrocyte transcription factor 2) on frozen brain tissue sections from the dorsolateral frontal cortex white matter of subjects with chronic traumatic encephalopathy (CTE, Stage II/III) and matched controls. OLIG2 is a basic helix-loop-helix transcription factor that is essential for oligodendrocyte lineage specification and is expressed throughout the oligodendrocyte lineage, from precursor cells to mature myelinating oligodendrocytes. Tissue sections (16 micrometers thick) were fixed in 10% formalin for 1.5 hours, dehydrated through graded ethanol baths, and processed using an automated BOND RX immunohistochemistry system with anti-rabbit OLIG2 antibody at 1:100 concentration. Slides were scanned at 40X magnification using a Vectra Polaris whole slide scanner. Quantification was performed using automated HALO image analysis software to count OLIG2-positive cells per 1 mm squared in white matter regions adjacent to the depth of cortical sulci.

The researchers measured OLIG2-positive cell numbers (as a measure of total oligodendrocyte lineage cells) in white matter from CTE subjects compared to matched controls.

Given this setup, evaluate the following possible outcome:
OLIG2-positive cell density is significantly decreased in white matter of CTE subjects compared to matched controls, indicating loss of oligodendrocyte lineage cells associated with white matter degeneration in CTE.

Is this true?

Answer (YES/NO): YES